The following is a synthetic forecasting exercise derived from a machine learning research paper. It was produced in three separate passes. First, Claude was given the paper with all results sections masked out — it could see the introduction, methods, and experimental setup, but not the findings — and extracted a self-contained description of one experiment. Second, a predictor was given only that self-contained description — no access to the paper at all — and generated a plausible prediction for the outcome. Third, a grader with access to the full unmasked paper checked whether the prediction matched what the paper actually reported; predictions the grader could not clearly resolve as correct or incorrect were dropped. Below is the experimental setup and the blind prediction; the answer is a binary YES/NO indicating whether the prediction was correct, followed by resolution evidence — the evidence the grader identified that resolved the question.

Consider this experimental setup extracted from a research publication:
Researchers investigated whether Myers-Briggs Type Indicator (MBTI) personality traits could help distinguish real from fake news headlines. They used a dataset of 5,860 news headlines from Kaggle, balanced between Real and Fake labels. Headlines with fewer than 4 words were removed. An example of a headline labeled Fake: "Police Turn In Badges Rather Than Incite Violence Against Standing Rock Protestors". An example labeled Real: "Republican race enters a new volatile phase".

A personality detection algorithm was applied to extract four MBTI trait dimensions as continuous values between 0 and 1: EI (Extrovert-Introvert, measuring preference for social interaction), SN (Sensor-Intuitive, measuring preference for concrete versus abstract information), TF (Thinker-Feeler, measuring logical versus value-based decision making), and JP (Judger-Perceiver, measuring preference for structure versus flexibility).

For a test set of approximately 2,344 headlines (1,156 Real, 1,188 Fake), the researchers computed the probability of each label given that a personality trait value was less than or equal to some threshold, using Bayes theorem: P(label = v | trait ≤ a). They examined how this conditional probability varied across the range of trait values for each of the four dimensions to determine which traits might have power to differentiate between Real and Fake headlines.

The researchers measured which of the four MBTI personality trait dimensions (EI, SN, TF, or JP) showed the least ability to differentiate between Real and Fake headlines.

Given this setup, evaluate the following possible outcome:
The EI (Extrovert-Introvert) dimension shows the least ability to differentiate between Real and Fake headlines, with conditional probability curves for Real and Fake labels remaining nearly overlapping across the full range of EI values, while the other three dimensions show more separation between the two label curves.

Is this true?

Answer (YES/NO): NO